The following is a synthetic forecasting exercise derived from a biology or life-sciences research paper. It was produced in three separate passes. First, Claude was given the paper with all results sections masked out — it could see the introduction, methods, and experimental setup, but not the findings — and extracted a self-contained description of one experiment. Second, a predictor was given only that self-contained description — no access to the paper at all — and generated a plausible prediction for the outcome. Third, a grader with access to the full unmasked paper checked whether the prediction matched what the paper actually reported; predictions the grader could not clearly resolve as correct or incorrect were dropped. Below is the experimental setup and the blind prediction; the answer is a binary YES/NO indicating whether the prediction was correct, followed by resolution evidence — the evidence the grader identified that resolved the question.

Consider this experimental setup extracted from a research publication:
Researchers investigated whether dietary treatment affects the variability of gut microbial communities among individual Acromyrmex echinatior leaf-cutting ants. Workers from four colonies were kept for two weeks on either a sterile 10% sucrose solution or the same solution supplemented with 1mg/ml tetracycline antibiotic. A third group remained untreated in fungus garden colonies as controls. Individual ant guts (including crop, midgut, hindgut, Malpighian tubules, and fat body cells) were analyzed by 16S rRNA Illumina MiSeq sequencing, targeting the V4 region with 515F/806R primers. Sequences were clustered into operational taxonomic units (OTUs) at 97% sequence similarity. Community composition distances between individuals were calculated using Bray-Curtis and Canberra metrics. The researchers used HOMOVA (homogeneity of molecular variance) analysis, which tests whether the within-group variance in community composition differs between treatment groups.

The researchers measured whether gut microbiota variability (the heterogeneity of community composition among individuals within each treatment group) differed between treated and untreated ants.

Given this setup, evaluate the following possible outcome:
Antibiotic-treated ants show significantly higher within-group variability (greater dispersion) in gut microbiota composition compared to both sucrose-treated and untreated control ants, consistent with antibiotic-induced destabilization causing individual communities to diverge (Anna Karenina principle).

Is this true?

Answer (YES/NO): NO